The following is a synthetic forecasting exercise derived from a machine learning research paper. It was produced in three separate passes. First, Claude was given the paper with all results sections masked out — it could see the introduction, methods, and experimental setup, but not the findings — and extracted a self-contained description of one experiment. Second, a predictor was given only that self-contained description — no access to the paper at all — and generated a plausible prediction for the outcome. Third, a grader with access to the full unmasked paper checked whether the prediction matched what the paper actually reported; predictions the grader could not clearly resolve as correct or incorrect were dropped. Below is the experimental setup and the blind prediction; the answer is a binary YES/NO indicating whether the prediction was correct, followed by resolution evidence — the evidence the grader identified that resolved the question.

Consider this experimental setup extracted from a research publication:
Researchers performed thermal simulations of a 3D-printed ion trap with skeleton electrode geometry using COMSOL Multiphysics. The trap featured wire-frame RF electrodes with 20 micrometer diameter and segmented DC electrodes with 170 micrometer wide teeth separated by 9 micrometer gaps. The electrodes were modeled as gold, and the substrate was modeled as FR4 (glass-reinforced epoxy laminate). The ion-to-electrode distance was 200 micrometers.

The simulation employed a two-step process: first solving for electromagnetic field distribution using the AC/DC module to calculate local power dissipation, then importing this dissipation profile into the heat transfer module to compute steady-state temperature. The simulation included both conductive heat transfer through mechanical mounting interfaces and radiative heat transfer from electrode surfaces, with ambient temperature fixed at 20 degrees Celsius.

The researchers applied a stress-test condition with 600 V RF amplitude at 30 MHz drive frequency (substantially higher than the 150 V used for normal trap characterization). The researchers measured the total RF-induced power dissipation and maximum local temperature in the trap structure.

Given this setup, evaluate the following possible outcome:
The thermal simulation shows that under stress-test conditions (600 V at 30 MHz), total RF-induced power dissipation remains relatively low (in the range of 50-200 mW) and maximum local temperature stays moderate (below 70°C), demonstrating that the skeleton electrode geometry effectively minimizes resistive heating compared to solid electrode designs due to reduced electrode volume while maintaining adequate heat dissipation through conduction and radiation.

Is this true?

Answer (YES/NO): NO